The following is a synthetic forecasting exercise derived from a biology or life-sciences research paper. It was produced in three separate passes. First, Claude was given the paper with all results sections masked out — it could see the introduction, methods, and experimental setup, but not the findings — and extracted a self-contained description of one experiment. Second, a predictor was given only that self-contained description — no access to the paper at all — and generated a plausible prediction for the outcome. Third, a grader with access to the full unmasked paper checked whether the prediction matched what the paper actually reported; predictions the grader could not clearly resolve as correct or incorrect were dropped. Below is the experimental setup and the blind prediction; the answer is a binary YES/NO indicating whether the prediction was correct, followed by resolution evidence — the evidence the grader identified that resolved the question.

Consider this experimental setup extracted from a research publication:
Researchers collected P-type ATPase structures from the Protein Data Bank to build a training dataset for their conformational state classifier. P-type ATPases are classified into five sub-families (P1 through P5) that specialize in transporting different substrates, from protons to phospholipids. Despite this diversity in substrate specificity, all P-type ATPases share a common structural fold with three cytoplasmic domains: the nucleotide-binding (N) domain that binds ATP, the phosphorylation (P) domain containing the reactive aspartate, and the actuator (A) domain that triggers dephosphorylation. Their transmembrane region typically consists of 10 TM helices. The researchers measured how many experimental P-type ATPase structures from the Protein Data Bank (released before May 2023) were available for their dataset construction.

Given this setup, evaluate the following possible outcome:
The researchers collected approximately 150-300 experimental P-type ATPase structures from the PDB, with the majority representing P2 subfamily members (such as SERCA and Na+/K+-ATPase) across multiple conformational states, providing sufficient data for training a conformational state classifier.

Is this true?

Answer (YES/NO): NO